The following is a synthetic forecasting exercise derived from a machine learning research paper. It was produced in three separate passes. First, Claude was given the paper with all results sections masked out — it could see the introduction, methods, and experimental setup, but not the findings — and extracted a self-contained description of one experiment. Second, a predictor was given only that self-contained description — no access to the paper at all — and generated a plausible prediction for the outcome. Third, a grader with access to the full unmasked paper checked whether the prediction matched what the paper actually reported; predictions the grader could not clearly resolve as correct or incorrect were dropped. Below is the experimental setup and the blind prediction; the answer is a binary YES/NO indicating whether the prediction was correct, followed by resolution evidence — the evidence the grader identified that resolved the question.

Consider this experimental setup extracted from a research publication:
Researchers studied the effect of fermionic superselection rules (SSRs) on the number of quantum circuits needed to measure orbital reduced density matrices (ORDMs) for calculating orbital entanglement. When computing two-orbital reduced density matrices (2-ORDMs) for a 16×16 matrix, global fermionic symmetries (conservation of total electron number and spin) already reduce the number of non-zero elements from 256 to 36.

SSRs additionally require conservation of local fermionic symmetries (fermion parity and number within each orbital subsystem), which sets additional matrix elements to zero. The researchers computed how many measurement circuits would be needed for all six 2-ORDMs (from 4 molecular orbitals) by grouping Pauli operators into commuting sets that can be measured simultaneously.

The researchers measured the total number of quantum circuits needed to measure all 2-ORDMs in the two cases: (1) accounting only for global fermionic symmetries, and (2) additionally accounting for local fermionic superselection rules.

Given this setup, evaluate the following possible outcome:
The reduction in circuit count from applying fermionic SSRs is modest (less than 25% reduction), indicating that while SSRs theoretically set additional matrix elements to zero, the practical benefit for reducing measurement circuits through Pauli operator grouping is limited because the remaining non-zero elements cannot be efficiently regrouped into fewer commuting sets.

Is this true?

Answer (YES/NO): NO